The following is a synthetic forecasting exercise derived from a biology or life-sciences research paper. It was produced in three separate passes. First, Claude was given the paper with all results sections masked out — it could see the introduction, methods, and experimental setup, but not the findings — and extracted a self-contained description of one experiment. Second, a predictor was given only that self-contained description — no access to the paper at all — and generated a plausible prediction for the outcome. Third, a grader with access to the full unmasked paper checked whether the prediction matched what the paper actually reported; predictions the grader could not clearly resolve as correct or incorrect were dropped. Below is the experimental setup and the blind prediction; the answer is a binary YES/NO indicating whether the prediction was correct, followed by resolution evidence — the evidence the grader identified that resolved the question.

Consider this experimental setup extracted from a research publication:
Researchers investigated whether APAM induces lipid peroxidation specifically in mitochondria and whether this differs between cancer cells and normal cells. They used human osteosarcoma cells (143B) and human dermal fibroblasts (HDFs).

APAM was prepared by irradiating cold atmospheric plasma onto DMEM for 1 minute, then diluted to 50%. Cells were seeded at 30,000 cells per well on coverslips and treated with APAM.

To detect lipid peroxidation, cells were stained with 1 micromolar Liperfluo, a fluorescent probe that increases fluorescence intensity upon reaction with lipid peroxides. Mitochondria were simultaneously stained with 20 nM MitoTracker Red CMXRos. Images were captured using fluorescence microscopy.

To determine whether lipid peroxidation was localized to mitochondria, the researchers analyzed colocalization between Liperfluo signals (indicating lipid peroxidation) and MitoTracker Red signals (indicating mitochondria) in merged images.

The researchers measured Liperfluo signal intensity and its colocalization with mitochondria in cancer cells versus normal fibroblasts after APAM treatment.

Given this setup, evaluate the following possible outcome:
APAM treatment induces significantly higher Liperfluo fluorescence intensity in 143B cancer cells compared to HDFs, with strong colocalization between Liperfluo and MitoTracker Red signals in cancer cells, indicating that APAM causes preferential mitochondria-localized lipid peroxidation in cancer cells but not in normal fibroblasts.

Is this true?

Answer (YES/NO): YES